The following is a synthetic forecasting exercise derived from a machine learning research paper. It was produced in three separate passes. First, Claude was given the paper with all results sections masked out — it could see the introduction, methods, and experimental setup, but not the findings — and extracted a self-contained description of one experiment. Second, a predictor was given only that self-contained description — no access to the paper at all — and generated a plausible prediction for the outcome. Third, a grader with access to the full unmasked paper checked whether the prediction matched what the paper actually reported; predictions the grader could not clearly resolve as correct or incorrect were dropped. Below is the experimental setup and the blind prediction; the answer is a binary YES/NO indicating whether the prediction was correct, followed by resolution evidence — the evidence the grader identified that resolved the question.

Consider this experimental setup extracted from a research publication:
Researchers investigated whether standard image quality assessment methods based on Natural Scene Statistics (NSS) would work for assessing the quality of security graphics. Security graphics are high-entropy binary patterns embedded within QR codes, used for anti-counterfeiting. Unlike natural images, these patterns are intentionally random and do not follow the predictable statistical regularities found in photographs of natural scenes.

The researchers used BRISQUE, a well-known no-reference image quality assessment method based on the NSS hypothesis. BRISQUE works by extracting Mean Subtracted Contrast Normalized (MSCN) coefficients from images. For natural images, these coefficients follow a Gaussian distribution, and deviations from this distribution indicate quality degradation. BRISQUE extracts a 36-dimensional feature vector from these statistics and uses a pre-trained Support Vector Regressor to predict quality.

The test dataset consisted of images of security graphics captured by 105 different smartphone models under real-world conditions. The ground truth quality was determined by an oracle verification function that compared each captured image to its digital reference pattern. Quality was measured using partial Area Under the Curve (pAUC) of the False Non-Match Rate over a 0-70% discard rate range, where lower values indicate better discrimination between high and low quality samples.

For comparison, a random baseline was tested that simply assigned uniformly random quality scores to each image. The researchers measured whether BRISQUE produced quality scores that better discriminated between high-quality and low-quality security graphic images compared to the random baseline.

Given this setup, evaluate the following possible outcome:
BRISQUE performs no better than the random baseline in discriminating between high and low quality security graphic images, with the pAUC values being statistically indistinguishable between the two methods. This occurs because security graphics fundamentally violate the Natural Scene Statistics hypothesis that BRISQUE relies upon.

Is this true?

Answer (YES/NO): NO